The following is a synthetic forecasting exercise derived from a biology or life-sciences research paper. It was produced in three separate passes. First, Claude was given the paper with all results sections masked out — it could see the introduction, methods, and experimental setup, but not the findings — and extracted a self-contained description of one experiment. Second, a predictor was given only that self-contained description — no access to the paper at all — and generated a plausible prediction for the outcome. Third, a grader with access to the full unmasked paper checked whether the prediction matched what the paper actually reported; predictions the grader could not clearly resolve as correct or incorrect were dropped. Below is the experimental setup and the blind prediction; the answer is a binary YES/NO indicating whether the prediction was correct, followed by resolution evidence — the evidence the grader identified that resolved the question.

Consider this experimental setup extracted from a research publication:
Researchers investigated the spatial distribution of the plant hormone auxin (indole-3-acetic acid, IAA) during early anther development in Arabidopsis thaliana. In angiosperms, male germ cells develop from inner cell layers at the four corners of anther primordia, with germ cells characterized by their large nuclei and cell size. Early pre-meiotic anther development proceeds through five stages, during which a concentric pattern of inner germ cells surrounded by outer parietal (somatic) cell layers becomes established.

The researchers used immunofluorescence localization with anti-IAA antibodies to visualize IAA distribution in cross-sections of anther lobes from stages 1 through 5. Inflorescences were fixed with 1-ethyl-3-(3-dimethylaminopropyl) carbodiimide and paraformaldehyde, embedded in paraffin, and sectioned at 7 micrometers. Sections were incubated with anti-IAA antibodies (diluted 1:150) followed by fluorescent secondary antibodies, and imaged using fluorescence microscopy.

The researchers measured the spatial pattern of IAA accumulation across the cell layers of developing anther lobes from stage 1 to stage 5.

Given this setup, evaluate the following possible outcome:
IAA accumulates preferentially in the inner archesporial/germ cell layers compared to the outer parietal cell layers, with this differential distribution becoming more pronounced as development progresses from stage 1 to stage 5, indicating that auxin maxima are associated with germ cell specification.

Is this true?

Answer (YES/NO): YES